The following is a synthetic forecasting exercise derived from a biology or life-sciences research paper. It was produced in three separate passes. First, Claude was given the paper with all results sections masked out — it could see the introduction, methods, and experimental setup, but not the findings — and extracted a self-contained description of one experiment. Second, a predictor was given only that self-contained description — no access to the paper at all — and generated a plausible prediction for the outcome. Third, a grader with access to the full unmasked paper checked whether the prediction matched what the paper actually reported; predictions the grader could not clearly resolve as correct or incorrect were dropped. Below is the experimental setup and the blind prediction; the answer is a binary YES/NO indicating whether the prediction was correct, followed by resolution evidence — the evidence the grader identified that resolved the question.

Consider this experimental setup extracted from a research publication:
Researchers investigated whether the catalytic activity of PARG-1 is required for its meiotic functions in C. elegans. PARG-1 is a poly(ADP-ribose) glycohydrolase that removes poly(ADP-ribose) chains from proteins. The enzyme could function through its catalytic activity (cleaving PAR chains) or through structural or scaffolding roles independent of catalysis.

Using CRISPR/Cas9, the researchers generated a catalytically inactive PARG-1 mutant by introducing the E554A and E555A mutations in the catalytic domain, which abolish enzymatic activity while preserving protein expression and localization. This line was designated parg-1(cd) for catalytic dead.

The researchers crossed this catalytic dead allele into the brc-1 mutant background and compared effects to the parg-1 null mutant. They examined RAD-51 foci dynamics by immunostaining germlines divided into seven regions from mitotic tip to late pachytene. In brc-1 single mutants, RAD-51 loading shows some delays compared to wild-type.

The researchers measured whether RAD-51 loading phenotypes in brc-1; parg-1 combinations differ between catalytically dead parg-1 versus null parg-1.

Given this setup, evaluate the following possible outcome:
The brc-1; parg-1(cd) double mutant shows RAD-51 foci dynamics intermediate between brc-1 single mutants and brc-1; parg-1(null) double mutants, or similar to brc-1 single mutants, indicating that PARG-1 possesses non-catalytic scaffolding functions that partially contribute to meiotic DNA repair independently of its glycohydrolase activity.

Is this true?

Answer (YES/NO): NO